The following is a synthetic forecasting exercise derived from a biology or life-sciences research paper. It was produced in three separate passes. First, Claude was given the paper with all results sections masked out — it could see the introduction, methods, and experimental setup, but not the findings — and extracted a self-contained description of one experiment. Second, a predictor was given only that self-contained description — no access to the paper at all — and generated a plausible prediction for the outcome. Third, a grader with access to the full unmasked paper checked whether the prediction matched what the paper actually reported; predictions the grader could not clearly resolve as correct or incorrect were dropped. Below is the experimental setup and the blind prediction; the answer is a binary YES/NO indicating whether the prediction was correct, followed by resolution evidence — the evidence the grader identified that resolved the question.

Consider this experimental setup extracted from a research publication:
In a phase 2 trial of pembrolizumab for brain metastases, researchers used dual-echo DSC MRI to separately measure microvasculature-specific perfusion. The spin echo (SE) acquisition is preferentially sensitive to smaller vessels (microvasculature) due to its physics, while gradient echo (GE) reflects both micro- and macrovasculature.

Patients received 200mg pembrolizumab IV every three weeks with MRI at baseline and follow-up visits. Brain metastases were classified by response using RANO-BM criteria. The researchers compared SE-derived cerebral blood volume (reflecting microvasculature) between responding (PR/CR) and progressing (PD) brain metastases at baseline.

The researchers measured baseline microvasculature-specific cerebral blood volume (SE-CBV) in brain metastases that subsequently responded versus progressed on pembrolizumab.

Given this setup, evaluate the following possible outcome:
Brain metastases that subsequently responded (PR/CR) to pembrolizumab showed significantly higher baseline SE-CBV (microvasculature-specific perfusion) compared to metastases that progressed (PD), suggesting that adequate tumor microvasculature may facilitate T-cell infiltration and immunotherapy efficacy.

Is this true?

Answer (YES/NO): NO